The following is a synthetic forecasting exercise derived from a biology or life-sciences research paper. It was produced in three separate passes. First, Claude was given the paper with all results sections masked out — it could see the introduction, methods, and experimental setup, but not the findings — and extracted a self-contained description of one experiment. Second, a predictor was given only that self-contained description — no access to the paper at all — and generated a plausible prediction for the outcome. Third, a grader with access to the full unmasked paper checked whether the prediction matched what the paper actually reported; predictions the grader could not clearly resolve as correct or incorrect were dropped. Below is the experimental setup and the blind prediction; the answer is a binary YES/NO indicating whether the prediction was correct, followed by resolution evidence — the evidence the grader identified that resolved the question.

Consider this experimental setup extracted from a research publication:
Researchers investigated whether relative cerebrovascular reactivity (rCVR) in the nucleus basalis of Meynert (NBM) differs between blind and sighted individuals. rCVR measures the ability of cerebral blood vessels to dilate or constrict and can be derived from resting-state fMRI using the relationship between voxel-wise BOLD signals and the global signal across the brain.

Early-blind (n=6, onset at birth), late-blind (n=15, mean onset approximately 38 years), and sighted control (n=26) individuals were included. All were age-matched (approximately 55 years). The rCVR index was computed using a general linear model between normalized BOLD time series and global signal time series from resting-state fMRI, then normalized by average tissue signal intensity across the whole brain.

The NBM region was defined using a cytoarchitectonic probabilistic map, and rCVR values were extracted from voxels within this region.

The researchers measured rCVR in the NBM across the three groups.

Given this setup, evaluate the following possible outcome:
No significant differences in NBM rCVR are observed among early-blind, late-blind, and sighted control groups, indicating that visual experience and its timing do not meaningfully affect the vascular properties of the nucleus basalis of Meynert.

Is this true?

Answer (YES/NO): YES